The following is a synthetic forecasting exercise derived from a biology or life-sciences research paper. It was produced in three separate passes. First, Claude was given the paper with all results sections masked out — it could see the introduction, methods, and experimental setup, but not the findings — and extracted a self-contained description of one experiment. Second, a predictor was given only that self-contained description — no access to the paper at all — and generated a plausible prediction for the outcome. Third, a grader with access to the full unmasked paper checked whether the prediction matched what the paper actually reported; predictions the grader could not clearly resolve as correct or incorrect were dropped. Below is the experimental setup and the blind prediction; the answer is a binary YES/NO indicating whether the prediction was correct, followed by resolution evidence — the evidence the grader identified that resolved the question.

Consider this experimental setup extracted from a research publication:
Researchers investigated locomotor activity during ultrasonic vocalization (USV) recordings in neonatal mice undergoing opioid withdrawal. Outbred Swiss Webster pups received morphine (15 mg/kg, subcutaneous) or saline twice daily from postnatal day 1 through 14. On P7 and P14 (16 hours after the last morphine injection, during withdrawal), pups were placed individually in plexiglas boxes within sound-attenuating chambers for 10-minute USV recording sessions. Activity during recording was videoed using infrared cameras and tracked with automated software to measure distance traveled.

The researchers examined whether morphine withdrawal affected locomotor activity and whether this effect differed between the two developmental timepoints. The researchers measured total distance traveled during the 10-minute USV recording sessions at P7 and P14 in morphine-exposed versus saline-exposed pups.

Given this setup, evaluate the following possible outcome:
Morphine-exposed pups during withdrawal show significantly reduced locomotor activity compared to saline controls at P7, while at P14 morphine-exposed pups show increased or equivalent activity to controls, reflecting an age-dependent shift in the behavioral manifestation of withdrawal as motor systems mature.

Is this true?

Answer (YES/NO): NO